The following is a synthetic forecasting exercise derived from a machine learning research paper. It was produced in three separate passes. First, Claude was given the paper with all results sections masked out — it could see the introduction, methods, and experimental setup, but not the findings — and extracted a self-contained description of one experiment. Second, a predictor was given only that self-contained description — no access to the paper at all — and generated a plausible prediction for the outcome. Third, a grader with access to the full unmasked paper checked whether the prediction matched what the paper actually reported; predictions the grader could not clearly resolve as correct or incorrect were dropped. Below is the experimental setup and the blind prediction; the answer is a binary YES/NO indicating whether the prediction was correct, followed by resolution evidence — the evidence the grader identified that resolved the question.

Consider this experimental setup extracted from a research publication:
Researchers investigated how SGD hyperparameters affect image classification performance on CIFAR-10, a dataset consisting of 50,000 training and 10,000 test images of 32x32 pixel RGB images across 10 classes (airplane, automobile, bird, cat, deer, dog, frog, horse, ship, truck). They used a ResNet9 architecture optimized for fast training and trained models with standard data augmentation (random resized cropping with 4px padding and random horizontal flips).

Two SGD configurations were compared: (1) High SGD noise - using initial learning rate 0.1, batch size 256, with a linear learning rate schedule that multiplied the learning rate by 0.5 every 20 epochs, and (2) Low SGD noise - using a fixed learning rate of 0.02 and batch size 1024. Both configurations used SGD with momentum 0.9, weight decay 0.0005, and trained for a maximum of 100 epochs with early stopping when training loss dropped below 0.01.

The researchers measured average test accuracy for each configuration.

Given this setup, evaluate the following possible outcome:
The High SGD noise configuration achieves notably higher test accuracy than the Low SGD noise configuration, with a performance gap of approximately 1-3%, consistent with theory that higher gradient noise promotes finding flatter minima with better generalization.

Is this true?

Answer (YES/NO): NO